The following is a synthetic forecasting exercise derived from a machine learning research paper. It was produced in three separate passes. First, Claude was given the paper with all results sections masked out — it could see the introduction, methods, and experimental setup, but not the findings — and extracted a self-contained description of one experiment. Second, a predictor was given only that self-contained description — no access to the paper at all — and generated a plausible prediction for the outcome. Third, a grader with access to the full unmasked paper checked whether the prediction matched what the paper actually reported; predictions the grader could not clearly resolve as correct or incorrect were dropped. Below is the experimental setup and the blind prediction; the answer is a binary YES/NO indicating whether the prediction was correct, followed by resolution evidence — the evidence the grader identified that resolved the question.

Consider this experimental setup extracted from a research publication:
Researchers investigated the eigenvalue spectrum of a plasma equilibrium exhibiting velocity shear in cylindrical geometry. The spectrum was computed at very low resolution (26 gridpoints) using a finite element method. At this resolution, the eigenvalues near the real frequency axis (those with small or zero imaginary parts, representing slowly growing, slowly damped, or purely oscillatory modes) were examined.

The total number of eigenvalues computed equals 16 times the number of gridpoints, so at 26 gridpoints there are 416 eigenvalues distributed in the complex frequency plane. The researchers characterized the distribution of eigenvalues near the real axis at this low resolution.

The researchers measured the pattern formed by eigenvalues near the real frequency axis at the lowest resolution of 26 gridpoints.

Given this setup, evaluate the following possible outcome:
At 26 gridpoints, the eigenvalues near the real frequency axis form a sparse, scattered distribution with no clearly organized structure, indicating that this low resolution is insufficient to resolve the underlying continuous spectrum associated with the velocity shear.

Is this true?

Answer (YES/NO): YES